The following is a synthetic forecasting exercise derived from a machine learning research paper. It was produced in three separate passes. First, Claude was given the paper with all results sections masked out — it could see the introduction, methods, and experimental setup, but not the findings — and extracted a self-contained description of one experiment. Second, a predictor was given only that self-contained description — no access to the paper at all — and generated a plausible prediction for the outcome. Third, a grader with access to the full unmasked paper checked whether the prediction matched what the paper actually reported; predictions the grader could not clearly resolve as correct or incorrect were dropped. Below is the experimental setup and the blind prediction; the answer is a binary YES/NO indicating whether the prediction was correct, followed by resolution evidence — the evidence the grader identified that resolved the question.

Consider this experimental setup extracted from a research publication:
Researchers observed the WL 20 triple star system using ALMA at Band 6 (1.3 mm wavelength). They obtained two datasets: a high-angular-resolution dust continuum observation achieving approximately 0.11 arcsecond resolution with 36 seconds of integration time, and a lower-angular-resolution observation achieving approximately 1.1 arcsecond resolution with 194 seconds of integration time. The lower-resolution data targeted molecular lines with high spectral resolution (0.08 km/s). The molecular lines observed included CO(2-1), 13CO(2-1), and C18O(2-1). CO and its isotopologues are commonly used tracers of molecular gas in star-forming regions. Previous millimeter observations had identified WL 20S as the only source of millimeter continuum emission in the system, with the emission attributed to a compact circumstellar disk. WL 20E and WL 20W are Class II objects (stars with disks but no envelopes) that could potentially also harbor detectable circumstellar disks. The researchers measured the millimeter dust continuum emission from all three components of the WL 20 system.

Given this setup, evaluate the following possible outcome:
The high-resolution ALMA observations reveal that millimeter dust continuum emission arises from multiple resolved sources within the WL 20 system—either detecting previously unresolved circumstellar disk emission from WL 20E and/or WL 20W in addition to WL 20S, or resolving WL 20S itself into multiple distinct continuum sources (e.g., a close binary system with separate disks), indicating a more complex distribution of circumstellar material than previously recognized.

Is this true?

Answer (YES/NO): YES